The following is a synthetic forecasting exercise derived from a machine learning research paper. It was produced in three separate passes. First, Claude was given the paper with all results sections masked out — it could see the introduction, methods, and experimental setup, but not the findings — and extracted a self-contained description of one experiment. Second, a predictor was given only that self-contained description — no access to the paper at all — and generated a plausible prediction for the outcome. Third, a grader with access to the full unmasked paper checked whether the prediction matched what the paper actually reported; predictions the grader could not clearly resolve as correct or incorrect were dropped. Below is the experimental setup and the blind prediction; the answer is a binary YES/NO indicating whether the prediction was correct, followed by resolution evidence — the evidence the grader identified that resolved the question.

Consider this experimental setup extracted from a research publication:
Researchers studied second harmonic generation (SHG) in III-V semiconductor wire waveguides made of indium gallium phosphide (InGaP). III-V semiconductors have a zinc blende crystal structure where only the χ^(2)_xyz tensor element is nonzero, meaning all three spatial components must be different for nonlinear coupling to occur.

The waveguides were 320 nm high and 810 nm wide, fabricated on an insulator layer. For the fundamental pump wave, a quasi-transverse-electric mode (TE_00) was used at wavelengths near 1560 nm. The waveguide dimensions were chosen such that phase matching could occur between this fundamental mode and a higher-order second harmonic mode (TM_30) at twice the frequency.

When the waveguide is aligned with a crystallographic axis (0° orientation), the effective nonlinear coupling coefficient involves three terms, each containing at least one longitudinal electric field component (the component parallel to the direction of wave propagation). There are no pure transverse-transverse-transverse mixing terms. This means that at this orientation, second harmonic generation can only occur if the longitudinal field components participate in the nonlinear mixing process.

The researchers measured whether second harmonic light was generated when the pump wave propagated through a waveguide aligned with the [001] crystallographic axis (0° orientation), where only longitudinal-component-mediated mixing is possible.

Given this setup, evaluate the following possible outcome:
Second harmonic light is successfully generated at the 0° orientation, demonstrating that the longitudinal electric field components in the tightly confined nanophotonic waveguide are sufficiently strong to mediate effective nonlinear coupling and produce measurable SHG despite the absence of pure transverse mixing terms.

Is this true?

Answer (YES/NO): YES